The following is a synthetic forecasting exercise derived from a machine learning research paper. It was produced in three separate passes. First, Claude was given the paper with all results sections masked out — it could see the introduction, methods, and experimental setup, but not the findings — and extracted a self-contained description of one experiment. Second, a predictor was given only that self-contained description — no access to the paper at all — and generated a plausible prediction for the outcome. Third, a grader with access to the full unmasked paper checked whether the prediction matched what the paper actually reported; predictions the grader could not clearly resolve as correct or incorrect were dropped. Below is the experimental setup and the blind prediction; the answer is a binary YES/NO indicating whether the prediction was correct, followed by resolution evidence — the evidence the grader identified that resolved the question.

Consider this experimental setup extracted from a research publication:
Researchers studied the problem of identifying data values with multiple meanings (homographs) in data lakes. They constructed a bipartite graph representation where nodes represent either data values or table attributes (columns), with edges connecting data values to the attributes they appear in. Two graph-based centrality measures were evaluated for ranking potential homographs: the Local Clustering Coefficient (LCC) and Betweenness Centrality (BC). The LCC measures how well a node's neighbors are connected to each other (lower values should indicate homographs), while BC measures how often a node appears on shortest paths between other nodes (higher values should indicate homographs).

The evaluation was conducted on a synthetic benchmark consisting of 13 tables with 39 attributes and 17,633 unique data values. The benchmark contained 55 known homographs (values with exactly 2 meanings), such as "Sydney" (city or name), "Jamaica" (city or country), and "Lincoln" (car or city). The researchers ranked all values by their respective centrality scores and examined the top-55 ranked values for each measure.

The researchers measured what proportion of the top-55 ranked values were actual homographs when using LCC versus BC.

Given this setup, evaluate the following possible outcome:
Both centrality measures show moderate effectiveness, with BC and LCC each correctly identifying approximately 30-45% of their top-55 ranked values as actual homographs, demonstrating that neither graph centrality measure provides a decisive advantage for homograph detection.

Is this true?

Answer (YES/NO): NO